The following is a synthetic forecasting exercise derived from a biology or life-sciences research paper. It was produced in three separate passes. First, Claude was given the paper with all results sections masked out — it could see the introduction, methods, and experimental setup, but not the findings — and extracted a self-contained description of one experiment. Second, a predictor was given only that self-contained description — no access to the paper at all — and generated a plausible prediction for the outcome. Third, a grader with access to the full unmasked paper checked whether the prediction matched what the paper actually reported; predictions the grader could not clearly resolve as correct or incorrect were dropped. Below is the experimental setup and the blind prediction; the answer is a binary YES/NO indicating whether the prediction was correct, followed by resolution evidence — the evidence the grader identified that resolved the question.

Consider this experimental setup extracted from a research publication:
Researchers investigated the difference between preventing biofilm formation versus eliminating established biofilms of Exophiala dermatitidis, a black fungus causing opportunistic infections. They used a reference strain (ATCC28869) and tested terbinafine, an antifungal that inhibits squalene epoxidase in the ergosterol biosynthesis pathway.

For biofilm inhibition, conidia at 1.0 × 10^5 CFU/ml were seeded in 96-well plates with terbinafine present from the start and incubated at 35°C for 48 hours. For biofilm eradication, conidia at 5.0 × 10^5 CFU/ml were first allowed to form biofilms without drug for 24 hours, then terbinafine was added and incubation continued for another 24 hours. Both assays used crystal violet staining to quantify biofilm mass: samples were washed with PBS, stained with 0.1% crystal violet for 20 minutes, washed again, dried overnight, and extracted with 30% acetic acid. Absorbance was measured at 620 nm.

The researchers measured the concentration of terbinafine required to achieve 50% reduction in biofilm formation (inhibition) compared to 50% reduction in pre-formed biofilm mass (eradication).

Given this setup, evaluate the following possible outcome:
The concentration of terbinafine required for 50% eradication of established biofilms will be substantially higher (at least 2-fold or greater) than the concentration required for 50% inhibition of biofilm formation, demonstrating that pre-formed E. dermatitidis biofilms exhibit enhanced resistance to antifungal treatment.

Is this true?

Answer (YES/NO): YES